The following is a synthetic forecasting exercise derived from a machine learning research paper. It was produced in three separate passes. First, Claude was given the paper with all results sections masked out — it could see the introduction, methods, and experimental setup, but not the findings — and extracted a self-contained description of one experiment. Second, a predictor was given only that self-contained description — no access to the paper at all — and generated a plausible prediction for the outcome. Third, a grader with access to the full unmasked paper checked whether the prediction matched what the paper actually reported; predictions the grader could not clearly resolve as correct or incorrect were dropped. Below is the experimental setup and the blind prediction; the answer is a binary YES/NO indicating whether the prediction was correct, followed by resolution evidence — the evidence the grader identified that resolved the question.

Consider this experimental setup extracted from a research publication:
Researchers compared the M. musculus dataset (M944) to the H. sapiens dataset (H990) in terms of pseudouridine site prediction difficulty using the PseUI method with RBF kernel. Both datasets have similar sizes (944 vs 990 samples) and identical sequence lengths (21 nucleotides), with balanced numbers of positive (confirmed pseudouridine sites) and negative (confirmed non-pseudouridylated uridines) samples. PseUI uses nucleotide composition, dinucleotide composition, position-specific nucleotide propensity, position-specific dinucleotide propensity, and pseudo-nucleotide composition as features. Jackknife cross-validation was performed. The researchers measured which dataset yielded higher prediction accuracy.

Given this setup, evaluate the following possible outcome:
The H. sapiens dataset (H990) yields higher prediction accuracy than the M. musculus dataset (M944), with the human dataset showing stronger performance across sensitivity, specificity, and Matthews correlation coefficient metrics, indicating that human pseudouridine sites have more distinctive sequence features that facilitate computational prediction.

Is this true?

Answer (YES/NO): NO